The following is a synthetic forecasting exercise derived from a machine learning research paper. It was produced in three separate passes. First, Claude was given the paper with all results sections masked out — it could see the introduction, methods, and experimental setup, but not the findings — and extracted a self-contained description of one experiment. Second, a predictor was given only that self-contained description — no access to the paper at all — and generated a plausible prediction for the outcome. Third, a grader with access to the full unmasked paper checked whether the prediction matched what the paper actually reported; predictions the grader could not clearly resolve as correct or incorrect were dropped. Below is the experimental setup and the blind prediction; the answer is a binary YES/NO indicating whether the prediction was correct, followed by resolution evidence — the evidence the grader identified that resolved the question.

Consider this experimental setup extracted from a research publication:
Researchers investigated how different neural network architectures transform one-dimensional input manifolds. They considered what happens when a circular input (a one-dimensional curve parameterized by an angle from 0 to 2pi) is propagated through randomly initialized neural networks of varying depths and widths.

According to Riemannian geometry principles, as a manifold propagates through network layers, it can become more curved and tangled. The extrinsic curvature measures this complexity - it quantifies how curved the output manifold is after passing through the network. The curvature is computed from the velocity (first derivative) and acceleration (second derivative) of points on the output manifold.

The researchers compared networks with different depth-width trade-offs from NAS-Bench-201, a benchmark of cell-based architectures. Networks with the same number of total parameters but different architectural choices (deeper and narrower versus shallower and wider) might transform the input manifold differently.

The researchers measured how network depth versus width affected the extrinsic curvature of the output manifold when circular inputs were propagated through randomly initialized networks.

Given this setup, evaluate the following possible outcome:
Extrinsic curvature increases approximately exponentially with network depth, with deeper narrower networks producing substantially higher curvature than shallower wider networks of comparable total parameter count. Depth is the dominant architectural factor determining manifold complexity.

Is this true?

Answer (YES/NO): NO